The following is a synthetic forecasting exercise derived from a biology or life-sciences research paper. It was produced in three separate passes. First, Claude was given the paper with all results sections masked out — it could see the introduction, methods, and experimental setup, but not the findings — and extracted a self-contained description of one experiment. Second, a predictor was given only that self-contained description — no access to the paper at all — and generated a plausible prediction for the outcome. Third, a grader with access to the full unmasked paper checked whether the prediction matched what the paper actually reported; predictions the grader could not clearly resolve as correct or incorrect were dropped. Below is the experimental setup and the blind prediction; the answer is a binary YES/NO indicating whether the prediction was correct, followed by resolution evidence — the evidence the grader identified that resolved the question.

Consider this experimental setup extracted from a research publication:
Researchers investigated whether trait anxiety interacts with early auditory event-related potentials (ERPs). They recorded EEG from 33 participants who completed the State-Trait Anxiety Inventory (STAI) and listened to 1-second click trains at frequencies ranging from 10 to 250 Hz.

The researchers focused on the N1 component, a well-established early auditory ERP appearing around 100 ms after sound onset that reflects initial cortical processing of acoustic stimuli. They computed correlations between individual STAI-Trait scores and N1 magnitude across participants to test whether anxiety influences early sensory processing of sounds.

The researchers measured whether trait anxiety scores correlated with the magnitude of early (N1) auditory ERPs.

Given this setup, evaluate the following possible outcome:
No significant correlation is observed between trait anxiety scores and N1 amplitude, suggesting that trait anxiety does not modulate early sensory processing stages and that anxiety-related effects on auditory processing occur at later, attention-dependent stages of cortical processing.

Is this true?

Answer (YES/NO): YES